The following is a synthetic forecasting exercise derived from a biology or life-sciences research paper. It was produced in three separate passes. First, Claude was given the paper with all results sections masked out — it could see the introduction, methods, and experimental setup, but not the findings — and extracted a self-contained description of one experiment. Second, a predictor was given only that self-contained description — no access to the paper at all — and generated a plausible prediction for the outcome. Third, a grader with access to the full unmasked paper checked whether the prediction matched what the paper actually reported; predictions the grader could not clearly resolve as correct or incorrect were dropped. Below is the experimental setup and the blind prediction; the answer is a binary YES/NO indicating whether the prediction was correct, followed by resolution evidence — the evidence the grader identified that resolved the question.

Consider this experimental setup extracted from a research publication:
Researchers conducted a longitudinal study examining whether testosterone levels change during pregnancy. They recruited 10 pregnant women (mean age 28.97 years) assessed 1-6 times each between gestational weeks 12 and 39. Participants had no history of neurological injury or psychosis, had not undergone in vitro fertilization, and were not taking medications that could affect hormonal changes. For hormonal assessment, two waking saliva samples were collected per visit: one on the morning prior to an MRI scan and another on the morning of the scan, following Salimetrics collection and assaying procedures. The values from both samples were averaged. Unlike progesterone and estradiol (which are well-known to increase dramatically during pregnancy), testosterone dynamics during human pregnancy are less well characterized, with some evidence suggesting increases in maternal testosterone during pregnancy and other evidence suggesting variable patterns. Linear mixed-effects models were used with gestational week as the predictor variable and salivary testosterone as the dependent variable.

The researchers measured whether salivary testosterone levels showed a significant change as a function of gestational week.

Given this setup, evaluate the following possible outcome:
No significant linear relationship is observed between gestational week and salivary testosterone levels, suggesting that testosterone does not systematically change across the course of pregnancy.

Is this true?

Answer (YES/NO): NO